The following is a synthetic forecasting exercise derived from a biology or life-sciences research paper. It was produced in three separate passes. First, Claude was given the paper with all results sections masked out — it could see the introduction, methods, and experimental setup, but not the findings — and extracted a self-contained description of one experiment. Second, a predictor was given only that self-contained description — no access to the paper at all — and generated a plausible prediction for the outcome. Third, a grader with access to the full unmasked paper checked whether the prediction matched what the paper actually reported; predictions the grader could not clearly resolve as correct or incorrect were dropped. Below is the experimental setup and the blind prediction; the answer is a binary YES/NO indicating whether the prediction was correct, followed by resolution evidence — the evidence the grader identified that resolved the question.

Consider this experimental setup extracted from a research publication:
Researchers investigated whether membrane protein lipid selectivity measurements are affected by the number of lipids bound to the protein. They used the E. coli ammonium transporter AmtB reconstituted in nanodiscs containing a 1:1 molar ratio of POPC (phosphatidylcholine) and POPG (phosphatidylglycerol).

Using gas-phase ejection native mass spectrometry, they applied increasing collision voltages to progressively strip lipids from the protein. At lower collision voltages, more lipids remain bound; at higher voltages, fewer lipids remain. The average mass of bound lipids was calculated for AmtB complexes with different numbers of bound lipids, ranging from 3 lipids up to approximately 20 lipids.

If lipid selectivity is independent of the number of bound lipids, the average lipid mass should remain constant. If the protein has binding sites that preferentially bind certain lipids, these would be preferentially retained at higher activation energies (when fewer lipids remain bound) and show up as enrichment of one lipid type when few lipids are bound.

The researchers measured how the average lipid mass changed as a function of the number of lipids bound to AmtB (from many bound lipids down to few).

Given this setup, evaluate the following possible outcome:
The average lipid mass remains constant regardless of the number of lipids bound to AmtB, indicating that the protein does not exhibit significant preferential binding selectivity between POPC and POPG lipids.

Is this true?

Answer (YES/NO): NO